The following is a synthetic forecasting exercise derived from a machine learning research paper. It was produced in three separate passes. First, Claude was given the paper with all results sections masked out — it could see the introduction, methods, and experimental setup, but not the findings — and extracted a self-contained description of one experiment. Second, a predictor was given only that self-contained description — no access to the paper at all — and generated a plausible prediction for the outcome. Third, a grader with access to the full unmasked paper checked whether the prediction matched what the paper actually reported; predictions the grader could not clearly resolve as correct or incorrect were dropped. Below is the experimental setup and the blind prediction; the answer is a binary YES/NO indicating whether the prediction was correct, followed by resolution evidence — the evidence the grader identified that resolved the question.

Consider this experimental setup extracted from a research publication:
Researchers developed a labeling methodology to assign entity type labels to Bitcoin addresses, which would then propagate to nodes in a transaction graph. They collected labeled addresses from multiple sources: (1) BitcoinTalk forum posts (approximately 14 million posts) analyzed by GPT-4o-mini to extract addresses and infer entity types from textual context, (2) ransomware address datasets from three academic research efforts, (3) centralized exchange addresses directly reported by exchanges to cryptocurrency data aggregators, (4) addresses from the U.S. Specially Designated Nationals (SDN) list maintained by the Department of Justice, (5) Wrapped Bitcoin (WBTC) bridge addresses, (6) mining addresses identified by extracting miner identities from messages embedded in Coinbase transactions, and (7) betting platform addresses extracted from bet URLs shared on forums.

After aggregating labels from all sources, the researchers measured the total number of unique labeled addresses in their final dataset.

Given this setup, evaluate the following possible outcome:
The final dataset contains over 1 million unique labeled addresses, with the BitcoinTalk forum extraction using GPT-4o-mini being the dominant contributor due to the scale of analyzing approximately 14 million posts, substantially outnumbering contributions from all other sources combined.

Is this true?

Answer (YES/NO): NO